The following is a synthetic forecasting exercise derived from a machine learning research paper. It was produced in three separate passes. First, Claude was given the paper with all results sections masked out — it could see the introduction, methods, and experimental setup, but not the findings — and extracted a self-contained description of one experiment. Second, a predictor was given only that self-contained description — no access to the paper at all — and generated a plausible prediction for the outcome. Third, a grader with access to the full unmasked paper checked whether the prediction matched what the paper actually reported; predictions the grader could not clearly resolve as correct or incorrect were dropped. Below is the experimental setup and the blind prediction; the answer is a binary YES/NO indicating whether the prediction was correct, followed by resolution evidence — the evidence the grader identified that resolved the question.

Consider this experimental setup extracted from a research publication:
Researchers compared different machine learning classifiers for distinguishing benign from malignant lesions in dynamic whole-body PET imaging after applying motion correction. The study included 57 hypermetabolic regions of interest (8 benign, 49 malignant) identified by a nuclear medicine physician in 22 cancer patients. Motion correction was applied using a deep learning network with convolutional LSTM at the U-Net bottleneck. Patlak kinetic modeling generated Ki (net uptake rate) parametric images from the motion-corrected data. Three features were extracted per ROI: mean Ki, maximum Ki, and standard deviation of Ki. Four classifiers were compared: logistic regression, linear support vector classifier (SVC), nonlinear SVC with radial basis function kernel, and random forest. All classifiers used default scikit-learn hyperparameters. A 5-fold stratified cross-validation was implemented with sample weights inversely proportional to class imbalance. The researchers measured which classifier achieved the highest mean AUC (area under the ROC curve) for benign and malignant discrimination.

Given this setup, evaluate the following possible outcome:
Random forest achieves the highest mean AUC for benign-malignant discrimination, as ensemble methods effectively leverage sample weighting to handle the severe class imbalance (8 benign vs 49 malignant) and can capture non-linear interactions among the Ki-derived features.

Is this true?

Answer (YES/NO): YES